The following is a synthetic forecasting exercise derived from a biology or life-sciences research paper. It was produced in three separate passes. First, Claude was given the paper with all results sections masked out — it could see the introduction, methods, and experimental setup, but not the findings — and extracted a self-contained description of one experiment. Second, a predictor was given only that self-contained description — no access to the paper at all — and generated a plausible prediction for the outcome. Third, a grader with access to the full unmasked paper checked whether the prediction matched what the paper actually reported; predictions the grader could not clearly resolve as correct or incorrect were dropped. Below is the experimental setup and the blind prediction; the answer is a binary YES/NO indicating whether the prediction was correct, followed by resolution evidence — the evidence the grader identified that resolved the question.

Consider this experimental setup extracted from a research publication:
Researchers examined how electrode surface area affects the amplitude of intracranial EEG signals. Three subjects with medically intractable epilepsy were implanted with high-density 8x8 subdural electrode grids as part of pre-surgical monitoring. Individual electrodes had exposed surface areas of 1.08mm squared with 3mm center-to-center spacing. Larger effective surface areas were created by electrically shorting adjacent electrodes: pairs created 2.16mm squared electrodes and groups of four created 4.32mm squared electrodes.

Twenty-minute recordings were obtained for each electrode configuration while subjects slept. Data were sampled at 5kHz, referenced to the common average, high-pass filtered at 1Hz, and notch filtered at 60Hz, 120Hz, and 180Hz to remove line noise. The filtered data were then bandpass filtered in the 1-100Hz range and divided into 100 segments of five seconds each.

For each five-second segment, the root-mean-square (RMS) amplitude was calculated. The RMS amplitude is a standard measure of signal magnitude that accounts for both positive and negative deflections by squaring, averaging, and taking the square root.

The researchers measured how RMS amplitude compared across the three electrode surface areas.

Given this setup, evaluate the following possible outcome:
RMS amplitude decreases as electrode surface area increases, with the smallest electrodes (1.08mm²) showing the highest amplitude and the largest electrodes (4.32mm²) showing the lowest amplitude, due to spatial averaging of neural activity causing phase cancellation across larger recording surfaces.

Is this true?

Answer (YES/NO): YES